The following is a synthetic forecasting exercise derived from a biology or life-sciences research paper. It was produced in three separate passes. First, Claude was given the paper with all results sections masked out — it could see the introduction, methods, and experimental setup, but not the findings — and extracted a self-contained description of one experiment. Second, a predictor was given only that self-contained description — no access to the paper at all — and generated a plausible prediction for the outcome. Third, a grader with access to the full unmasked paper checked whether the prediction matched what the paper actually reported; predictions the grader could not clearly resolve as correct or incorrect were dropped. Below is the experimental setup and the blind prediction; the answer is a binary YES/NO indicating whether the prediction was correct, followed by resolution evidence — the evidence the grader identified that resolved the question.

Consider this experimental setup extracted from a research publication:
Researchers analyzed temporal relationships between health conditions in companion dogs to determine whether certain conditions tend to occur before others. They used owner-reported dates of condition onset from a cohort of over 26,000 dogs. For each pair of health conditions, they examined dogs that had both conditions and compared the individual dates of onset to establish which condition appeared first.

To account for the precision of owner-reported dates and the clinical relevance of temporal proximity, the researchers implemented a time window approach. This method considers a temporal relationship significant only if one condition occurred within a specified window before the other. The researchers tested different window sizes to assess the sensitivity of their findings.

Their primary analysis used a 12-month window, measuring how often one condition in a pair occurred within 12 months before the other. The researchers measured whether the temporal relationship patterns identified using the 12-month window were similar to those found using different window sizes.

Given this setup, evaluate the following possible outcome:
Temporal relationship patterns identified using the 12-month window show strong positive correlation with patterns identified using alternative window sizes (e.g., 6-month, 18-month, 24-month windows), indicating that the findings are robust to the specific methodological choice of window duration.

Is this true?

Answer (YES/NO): YES